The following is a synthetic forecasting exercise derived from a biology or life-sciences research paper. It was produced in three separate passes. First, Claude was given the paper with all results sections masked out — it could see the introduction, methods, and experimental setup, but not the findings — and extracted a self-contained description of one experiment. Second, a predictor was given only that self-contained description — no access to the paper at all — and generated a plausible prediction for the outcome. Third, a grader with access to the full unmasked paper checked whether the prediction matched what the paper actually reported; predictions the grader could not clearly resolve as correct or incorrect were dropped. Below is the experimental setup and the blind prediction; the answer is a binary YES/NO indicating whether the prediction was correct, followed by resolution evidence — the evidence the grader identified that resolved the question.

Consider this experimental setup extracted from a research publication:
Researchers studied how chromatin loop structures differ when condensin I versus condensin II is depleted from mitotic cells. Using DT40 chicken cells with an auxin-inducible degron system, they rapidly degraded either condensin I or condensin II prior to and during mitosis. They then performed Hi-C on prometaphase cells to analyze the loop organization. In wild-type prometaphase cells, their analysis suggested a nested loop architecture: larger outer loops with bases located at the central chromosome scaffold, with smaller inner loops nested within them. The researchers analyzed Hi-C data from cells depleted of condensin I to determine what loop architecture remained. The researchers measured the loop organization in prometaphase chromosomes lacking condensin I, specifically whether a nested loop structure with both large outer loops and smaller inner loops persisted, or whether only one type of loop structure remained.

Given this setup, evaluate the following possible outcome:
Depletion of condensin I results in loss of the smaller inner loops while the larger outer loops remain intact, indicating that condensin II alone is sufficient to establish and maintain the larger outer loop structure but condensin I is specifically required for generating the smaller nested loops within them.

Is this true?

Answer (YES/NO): YES